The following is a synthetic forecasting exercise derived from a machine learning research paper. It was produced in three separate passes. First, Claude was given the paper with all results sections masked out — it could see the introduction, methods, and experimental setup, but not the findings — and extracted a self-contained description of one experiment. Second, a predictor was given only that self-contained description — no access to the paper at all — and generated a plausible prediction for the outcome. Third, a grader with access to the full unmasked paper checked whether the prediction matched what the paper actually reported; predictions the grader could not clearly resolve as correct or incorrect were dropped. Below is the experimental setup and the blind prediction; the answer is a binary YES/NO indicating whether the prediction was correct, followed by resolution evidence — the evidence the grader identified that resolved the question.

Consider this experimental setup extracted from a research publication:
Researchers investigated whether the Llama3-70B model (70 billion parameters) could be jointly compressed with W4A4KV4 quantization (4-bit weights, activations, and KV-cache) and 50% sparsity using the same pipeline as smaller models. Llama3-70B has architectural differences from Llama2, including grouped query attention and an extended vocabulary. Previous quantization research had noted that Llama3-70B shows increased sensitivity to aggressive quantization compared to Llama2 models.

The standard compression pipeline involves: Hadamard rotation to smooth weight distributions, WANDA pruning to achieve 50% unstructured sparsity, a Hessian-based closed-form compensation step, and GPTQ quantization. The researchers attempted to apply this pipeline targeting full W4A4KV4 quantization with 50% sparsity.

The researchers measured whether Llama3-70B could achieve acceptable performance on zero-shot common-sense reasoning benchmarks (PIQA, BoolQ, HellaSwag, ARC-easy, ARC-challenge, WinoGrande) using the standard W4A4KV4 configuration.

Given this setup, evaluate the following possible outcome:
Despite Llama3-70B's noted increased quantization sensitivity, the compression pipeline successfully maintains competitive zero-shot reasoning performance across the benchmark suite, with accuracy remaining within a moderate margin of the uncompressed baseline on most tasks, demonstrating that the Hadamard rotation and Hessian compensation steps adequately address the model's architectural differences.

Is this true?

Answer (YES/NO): NO